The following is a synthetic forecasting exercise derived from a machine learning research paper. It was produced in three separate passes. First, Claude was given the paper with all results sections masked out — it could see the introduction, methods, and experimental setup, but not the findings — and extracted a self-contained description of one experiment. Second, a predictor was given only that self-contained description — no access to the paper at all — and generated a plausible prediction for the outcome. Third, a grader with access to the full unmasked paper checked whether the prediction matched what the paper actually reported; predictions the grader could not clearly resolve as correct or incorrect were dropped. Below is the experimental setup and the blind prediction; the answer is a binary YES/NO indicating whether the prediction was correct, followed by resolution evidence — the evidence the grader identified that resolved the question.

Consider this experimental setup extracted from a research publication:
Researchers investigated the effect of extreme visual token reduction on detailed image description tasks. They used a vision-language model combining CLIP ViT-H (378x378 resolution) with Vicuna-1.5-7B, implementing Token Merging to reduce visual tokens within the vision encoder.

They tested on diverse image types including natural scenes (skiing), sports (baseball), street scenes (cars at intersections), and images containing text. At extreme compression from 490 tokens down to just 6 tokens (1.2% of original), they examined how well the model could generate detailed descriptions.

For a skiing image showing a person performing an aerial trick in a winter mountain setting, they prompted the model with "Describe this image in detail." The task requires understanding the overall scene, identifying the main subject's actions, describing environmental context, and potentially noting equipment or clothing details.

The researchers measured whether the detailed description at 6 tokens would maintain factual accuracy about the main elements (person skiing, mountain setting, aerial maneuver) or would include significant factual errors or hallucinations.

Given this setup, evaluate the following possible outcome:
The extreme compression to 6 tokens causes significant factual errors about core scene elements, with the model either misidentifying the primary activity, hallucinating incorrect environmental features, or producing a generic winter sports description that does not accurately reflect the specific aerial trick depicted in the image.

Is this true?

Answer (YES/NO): YES